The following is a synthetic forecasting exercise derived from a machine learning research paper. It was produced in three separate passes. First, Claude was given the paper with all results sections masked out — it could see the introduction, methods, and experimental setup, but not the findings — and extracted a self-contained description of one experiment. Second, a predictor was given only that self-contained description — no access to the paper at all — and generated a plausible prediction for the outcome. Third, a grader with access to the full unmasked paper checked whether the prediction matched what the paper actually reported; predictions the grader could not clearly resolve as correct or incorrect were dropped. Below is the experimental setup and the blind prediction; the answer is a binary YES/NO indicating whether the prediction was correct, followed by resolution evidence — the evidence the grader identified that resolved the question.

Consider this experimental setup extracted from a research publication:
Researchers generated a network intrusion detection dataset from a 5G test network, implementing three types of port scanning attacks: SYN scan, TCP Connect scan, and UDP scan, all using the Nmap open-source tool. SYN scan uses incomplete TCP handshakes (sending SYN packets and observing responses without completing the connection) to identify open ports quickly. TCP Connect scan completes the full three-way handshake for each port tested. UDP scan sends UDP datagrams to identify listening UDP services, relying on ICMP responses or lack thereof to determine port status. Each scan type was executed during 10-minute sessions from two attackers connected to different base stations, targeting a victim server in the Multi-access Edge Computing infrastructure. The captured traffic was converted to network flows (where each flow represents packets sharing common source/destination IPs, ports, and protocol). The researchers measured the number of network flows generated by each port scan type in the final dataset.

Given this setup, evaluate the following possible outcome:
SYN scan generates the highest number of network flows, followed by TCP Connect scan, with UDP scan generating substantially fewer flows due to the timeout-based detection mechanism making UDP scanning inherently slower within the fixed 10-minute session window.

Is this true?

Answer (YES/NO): NO